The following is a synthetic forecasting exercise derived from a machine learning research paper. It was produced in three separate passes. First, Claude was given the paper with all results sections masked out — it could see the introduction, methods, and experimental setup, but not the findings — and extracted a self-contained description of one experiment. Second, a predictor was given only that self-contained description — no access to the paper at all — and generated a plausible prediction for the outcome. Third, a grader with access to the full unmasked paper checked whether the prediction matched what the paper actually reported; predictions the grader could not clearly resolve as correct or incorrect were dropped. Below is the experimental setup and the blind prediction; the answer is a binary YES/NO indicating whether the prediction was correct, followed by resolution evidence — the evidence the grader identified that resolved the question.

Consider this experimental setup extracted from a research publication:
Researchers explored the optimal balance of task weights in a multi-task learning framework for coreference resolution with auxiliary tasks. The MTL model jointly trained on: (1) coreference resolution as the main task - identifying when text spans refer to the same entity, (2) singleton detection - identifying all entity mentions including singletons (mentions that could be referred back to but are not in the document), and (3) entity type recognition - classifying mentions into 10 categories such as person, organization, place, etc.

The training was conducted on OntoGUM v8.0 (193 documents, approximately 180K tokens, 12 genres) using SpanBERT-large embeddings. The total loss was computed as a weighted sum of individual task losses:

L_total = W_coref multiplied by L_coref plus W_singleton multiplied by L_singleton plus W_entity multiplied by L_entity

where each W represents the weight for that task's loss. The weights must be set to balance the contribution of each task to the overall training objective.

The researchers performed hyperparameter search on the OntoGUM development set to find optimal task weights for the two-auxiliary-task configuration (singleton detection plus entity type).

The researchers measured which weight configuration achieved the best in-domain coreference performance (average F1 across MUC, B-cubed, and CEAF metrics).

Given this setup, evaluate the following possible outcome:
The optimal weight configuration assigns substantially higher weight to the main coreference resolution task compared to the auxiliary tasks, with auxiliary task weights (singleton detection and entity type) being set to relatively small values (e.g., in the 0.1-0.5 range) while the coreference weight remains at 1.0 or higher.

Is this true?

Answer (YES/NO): NO